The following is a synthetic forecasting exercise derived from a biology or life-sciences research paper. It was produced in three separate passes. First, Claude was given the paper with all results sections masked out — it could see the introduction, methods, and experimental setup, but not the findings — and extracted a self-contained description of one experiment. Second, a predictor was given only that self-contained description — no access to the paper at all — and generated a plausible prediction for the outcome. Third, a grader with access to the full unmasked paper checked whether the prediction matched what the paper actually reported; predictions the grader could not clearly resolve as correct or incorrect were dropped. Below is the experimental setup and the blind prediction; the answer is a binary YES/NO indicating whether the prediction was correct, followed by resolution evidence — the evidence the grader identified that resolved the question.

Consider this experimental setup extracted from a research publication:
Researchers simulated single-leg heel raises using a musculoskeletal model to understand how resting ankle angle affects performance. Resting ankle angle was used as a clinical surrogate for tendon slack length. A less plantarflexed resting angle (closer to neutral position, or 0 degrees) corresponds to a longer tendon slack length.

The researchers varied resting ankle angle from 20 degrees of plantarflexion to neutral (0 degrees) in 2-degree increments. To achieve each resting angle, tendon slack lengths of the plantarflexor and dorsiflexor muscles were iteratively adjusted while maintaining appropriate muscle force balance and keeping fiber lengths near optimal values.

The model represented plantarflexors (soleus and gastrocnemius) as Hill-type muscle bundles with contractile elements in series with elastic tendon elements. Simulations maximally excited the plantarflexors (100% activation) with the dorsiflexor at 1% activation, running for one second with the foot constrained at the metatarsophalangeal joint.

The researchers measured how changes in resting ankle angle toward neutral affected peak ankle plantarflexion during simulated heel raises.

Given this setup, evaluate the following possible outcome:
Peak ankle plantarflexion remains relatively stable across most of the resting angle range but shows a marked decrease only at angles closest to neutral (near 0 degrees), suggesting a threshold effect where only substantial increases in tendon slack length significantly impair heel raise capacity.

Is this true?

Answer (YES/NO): NO